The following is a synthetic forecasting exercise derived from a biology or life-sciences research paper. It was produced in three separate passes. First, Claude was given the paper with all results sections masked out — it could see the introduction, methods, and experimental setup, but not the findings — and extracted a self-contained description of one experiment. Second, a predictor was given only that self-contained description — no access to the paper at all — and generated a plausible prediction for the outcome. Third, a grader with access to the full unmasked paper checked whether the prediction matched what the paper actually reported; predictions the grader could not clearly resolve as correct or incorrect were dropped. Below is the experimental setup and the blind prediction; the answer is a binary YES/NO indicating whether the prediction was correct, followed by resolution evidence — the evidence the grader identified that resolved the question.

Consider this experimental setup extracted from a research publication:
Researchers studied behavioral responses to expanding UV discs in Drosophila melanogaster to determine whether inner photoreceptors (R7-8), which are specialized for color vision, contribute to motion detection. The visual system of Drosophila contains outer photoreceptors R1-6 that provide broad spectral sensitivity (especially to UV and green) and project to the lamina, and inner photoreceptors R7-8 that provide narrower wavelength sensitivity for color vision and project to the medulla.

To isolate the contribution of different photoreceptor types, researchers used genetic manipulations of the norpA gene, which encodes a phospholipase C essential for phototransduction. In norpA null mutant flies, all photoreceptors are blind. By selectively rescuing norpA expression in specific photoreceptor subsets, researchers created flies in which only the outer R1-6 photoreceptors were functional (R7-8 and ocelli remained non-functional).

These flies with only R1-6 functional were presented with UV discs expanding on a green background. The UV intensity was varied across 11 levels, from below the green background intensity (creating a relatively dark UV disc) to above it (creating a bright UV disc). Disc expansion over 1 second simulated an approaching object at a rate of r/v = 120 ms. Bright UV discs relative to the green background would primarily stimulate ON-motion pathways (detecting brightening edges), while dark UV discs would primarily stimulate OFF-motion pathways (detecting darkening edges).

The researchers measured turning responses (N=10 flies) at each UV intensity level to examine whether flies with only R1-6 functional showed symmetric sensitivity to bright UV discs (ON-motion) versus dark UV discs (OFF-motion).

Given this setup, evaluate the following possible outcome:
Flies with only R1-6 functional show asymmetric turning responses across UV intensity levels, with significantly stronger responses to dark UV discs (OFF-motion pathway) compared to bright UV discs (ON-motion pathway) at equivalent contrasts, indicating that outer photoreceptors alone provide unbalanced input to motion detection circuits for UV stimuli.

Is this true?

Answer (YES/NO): NO